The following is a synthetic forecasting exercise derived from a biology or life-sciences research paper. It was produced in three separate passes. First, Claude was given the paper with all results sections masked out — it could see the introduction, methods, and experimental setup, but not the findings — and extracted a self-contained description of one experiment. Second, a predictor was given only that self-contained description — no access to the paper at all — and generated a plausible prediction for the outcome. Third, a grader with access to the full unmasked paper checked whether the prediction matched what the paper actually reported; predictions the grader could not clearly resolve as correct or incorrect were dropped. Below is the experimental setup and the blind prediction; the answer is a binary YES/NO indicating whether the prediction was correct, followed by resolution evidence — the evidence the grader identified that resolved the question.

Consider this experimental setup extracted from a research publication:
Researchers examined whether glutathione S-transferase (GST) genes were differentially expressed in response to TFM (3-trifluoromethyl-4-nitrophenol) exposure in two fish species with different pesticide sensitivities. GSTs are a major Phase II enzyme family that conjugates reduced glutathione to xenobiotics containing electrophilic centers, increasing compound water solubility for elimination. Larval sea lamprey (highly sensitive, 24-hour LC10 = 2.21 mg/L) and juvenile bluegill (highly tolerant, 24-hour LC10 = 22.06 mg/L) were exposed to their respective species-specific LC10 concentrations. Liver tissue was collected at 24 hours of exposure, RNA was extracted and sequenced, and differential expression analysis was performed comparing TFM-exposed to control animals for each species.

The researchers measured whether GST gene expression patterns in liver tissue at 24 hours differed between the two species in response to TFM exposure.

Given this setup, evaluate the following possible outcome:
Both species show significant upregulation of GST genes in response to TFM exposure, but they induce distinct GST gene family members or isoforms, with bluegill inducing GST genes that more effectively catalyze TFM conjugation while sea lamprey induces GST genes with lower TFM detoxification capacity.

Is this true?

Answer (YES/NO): NO